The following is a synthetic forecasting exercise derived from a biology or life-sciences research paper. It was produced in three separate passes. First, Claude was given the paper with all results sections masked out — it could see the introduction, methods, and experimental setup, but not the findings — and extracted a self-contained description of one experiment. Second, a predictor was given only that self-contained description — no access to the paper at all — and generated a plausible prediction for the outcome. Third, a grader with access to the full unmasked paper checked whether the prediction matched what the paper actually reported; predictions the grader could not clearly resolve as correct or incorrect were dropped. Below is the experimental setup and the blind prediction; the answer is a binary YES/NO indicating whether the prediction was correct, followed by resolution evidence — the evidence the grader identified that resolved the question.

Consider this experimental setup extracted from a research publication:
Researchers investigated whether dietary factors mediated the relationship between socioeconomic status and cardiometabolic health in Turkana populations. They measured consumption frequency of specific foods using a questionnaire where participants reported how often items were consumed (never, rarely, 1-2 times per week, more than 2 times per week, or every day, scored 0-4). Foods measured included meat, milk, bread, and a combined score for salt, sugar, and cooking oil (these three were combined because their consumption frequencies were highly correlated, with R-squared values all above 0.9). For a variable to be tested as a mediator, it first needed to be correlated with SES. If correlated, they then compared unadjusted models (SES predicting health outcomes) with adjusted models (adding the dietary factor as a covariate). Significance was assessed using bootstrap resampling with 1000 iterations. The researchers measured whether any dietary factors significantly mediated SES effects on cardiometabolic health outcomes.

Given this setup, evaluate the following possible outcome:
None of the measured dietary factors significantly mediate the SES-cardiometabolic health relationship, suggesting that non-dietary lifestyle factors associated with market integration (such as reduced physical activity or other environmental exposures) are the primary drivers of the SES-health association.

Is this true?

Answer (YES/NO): NO